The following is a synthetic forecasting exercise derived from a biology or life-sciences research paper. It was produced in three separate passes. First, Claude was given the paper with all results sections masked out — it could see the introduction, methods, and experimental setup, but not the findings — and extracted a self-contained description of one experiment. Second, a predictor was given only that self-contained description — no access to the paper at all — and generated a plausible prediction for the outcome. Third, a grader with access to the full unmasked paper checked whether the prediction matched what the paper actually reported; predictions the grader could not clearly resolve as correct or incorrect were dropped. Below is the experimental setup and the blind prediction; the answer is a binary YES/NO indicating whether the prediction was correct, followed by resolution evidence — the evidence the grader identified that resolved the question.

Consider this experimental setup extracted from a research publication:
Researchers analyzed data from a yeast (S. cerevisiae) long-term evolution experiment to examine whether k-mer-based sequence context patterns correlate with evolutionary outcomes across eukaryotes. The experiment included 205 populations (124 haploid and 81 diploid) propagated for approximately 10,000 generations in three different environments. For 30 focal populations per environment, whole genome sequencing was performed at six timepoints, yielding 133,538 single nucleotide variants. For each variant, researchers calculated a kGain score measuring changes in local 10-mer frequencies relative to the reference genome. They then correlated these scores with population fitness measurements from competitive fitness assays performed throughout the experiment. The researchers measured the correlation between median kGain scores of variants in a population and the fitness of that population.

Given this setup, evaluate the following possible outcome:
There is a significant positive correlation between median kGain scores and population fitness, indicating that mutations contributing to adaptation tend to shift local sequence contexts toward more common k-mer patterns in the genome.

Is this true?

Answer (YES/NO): YES